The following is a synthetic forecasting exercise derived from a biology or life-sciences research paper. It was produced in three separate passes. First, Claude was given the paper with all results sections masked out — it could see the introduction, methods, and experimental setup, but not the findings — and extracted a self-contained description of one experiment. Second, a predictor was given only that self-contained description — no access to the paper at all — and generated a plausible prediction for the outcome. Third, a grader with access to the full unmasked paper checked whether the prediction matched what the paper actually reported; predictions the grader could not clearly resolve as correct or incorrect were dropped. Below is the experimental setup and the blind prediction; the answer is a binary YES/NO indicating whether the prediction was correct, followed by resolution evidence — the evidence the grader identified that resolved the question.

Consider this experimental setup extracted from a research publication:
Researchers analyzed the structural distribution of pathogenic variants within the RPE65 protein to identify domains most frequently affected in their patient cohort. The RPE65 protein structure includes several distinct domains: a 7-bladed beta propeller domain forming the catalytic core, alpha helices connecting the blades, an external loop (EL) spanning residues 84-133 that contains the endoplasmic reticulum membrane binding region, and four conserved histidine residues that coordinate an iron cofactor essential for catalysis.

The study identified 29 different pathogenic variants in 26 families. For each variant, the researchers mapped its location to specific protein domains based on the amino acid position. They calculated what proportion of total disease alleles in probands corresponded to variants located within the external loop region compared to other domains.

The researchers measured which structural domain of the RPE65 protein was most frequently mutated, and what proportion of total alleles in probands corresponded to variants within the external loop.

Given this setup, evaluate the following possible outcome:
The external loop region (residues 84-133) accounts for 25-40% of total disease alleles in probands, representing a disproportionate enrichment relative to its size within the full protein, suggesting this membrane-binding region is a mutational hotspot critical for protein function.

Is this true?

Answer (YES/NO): YES